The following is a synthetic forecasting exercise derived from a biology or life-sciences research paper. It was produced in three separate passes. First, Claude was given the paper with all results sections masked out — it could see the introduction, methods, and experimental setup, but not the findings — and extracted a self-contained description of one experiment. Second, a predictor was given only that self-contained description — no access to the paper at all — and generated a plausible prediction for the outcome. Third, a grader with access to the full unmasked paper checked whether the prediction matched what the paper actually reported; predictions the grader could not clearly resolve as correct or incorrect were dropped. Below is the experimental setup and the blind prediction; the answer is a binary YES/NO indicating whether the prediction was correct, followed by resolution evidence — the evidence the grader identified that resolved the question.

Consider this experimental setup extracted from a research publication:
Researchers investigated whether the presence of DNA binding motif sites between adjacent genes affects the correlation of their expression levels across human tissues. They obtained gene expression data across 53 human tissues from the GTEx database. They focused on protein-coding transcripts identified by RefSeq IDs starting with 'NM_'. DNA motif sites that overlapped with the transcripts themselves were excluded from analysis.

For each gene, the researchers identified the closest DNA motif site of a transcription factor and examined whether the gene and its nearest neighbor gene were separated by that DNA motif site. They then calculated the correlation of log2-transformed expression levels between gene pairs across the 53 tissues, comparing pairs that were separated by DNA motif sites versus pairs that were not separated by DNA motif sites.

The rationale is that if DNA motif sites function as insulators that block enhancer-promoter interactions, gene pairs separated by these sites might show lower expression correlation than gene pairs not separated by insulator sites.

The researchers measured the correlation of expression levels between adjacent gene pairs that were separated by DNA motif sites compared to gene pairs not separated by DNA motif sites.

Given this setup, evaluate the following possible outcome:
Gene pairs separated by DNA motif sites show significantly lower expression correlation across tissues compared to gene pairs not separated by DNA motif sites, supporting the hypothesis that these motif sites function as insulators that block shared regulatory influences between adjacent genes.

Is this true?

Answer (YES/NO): YES